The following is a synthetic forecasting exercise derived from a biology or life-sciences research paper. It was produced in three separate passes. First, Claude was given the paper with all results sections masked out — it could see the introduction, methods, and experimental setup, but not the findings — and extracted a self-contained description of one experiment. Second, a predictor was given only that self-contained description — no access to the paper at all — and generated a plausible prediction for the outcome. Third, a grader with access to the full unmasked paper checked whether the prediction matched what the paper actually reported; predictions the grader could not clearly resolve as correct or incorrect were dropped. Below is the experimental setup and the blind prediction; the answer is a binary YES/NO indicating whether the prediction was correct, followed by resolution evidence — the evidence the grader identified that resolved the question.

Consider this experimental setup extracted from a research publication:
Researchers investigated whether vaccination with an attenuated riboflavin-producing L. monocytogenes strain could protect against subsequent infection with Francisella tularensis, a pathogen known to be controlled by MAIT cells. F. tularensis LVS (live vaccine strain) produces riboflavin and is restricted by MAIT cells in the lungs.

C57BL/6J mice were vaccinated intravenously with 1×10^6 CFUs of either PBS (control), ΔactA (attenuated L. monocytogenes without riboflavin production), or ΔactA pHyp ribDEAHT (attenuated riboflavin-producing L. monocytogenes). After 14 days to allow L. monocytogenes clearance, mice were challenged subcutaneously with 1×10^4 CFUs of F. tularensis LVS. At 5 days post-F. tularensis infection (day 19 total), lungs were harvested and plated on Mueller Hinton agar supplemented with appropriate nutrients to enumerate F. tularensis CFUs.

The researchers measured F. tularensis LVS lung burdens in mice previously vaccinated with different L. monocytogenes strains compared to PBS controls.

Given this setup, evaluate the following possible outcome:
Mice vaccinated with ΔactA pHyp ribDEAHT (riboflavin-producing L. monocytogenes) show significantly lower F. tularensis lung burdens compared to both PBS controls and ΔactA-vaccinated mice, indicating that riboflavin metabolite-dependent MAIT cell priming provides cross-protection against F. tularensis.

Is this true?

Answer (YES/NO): YES